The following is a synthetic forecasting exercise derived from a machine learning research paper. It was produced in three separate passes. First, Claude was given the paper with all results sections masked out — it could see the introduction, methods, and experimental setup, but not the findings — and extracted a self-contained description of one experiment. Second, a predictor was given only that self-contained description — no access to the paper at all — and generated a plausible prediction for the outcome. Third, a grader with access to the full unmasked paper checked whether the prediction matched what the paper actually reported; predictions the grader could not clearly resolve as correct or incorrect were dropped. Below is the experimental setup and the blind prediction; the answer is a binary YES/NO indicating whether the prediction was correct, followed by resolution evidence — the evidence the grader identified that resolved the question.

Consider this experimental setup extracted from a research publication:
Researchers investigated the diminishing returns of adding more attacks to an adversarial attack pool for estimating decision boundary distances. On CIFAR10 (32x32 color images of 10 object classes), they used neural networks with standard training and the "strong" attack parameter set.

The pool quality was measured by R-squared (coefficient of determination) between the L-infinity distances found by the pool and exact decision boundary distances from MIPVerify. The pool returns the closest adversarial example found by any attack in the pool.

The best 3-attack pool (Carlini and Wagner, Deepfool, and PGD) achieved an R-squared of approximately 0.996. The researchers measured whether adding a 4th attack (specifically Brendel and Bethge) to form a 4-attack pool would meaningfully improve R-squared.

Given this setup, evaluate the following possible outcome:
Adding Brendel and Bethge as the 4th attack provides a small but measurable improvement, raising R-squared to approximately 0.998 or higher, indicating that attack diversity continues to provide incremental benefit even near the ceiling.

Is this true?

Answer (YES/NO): NO